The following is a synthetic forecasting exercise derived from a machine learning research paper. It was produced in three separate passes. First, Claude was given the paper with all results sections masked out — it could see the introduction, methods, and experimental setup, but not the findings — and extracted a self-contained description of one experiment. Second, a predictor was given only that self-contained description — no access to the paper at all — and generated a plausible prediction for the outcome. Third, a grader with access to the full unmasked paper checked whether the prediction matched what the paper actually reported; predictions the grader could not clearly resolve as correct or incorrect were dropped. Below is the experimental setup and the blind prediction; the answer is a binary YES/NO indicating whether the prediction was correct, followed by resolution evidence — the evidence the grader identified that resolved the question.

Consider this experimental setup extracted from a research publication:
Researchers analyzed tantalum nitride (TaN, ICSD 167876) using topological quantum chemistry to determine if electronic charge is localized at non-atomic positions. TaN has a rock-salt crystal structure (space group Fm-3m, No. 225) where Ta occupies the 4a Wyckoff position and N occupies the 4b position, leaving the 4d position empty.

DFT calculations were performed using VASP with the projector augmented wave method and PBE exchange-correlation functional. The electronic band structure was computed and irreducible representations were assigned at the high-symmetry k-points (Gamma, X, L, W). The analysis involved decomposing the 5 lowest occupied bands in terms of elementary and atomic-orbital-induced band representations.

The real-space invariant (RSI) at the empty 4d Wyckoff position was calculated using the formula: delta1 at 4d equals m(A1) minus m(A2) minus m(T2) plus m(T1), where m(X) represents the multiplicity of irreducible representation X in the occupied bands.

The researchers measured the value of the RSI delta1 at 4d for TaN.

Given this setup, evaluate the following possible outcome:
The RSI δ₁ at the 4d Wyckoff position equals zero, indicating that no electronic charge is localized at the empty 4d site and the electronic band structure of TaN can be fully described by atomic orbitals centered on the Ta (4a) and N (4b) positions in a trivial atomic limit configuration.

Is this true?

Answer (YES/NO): NO